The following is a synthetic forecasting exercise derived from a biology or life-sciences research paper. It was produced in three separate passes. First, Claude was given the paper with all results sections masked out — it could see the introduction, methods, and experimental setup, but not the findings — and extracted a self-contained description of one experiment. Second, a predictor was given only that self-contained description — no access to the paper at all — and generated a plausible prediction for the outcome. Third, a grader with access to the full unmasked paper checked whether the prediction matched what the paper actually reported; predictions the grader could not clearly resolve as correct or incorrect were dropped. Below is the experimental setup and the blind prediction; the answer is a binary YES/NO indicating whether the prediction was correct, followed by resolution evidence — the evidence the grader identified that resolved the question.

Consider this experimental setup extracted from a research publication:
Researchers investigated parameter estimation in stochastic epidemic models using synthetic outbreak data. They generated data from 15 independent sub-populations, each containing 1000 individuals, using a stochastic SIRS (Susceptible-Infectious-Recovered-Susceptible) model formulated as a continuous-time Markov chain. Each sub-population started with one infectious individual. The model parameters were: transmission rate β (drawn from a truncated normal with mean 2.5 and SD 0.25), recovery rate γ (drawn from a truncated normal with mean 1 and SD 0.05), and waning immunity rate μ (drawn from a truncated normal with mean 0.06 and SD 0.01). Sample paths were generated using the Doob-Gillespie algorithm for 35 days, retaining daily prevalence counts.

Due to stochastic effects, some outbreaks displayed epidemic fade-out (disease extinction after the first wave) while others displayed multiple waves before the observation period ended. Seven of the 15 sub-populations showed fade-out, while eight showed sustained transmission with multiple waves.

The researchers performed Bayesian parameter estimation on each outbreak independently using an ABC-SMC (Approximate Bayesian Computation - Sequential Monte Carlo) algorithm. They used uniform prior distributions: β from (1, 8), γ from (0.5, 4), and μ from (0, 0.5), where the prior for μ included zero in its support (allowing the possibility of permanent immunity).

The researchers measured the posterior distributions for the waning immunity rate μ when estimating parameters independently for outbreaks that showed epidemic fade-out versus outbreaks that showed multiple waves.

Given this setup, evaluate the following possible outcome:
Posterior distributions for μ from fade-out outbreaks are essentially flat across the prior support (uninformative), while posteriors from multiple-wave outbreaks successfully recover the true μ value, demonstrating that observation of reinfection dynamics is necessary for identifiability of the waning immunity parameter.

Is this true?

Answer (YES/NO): NO